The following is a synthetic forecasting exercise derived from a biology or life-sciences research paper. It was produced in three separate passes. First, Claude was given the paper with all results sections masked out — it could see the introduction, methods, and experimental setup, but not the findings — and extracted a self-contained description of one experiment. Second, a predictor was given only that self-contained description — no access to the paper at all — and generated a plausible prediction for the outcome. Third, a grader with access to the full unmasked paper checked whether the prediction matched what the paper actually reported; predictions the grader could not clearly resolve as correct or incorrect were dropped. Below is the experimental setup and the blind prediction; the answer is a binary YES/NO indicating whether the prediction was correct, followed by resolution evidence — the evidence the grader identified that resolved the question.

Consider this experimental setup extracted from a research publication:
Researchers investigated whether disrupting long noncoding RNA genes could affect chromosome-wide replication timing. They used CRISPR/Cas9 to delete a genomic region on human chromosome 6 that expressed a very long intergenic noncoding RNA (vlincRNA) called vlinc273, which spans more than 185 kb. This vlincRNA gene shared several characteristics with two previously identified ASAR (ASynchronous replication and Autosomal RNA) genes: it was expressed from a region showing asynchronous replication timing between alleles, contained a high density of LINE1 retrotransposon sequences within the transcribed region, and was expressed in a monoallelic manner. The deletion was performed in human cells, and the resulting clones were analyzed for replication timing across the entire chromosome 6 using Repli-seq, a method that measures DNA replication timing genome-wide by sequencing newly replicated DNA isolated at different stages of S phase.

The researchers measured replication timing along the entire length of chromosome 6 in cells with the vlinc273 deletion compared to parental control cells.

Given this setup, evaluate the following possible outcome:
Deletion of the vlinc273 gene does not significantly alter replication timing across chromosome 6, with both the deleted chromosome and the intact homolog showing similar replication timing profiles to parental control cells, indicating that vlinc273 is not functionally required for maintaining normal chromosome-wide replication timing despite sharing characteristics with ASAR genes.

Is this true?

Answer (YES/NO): NO